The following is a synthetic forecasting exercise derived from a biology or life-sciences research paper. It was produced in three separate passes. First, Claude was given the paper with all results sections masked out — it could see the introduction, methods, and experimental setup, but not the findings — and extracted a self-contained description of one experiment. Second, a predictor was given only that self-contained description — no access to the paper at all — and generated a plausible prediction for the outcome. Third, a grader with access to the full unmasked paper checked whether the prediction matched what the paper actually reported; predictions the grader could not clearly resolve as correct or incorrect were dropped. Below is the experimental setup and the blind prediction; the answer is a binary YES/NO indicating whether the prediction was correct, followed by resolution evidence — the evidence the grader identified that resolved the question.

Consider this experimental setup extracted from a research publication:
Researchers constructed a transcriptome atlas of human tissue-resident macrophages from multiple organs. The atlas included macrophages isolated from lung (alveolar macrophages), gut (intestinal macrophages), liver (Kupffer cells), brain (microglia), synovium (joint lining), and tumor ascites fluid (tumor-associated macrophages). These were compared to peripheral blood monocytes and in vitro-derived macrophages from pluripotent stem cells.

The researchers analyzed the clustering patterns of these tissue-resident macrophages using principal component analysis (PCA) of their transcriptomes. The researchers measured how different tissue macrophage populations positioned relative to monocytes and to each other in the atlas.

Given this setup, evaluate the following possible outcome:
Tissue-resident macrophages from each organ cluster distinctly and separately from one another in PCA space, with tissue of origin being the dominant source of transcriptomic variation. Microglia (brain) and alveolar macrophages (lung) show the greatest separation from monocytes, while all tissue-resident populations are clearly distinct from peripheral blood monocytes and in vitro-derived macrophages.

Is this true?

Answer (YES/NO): NO